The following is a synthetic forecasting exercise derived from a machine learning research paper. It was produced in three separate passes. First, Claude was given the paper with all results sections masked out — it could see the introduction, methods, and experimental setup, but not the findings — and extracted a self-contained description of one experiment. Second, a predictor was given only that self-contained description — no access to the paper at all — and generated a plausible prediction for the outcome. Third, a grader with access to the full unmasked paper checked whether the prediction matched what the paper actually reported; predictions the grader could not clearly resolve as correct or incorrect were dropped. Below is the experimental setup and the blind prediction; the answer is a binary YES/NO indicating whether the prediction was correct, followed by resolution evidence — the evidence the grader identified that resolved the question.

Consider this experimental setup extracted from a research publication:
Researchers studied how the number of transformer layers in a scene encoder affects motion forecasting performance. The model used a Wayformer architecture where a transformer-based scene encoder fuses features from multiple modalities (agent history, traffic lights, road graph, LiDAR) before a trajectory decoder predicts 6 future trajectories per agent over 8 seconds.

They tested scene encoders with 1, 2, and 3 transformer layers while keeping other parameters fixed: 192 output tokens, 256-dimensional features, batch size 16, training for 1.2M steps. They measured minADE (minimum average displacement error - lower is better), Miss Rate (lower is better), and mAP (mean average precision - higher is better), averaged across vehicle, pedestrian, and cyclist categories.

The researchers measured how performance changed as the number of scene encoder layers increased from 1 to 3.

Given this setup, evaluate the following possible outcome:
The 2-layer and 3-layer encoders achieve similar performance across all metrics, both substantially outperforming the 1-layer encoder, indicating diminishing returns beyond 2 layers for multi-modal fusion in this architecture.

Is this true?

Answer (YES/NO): NO